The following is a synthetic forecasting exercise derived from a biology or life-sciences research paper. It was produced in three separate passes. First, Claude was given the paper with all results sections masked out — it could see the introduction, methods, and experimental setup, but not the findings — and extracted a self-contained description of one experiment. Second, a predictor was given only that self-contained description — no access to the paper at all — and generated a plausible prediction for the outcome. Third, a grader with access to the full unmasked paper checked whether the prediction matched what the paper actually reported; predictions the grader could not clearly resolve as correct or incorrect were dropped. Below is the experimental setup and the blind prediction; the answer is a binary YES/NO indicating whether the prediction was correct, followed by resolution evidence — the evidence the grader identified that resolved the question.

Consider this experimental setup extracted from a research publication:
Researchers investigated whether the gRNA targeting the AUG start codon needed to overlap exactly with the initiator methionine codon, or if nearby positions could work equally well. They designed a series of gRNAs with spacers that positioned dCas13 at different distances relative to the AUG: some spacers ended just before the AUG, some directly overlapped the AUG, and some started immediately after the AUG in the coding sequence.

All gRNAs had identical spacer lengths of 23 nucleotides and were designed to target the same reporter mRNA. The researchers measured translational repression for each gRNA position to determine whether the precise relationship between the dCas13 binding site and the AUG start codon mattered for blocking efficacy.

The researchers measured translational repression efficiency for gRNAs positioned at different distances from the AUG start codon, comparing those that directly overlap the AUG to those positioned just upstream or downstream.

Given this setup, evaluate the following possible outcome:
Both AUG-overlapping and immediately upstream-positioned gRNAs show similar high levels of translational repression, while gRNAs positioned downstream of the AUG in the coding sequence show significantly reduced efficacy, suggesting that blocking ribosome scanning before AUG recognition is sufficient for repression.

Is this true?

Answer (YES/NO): NO